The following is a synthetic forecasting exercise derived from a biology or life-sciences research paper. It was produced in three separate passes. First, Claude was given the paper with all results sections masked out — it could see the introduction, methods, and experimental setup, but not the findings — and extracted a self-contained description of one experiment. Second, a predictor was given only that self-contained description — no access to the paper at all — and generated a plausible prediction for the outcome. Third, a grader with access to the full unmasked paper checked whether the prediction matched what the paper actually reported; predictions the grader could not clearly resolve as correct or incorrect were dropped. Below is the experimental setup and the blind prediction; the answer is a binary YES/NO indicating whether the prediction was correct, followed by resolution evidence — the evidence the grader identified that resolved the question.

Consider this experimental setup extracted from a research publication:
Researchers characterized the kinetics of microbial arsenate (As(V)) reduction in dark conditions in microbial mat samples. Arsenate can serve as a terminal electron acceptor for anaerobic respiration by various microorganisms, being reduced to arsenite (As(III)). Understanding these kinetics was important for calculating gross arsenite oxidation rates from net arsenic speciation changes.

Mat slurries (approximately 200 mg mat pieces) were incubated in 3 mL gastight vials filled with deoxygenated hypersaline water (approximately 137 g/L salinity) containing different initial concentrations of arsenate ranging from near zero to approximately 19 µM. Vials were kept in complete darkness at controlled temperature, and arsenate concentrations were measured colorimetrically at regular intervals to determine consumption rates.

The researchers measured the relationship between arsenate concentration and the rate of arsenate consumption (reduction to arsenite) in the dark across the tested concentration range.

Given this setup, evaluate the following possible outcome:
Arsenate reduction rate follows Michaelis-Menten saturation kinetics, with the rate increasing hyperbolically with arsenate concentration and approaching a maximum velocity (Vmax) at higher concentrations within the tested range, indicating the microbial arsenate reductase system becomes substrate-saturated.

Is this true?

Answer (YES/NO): NO